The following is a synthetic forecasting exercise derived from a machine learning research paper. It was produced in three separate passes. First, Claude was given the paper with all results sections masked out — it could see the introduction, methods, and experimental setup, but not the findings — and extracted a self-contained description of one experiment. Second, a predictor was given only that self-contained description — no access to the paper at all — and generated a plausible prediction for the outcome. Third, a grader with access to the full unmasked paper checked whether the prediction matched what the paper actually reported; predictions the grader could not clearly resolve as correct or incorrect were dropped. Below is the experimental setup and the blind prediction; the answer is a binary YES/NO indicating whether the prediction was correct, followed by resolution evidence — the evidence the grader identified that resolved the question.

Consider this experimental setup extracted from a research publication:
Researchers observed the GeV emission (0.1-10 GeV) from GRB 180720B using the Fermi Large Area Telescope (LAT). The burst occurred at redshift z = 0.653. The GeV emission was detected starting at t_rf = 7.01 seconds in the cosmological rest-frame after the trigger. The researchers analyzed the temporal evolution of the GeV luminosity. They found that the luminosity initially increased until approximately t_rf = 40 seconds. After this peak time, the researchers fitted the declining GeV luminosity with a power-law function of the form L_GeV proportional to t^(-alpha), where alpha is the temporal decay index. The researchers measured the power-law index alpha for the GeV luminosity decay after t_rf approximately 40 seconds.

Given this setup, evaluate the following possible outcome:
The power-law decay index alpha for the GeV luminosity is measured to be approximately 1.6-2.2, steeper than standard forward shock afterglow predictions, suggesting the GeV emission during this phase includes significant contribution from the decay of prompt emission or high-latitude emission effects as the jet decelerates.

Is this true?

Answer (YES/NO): YES